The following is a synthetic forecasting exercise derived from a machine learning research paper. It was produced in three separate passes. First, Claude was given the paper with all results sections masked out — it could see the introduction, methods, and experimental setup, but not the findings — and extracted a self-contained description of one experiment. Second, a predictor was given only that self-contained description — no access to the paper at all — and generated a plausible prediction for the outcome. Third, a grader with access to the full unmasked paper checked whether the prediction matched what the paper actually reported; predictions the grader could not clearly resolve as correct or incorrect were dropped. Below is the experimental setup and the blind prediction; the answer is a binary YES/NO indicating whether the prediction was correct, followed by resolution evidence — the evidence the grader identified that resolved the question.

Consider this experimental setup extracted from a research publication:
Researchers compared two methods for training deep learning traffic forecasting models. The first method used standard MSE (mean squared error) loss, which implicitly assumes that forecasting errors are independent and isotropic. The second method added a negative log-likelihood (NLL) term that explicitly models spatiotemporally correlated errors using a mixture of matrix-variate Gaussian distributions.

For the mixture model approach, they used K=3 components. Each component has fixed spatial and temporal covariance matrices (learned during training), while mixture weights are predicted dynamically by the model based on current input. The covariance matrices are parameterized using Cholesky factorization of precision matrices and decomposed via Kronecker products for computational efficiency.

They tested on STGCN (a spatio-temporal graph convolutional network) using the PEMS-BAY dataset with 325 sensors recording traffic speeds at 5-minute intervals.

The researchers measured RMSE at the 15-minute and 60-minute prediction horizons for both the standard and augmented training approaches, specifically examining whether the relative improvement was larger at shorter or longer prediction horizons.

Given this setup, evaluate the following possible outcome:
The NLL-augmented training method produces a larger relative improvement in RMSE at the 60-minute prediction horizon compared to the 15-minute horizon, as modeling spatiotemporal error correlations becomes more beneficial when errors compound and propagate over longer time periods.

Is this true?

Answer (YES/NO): NO